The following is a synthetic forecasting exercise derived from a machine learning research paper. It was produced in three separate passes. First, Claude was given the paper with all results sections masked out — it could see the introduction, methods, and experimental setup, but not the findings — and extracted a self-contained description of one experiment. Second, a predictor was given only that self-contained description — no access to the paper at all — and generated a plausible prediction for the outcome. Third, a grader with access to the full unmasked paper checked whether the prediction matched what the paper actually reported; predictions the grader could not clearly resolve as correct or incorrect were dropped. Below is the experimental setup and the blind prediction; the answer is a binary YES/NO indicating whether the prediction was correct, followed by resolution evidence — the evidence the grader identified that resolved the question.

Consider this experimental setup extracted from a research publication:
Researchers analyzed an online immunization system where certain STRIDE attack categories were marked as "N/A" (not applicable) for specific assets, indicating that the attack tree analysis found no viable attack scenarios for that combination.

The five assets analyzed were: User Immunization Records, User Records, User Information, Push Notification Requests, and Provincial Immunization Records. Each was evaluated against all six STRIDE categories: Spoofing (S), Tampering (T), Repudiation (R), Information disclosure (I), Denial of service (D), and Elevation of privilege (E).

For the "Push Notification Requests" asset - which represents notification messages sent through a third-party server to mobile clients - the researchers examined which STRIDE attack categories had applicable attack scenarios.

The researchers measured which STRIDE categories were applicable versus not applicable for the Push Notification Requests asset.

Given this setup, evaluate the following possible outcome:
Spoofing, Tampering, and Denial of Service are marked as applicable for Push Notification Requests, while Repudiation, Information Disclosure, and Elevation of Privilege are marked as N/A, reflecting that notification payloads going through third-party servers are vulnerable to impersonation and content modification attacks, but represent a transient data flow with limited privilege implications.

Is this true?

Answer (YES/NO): NO